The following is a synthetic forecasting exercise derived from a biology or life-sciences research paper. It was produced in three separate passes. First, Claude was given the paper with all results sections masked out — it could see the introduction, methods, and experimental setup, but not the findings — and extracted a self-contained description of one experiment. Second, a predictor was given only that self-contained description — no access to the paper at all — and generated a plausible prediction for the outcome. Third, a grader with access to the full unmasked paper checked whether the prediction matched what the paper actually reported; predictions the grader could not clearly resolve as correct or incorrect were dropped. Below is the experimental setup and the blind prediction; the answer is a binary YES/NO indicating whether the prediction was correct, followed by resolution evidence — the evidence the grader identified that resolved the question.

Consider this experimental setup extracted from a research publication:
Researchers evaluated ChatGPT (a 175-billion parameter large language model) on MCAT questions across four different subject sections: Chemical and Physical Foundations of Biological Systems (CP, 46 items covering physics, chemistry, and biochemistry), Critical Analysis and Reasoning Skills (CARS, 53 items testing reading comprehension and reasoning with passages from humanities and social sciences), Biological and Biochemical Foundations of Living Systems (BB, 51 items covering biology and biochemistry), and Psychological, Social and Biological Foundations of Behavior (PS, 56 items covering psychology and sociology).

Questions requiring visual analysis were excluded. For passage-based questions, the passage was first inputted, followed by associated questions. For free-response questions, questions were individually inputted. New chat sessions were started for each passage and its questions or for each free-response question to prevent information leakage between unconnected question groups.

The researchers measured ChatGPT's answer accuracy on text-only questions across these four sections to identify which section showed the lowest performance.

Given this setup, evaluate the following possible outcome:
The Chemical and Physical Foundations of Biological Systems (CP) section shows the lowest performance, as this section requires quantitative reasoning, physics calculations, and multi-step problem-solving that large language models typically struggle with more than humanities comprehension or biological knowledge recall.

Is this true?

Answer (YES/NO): YES